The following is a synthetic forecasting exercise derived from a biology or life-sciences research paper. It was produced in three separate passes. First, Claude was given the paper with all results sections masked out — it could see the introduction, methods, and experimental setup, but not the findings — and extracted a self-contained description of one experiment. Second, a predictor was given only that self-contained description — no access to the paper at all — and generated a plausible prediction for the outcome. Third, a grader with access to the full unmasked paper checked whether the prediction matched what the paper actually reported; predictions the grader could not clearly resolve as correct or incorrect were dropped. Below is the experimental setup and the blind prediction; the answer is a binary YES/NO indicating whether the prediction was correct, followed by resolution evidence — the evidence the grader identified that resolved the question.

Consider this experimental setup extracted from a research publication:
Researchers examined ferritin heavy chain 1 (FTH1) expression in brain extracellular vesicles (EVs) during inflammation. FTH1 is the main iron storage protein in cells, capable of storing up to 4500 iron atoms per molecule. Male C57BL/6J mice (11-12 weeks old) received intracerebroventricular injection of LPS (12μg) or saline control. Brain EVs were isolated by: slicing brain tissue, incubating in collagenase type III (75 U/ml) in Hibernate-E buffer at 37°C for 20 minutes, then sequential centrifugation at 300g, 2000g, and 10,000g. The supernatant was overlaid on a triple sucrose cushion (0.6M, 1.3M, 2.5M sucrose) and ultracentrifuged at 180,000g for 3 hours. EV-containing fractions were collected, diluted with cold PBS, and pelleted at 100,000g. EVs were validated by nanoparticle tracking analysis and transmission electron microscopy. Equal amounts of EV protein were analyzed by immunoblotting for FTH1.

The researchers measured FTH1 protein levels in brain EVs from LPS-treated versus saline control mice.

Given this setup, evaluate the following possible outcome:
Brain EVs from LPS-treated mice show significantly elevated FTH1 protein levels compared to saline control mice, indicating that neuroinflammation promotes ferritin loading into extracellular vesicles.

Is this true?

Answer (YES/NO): YES